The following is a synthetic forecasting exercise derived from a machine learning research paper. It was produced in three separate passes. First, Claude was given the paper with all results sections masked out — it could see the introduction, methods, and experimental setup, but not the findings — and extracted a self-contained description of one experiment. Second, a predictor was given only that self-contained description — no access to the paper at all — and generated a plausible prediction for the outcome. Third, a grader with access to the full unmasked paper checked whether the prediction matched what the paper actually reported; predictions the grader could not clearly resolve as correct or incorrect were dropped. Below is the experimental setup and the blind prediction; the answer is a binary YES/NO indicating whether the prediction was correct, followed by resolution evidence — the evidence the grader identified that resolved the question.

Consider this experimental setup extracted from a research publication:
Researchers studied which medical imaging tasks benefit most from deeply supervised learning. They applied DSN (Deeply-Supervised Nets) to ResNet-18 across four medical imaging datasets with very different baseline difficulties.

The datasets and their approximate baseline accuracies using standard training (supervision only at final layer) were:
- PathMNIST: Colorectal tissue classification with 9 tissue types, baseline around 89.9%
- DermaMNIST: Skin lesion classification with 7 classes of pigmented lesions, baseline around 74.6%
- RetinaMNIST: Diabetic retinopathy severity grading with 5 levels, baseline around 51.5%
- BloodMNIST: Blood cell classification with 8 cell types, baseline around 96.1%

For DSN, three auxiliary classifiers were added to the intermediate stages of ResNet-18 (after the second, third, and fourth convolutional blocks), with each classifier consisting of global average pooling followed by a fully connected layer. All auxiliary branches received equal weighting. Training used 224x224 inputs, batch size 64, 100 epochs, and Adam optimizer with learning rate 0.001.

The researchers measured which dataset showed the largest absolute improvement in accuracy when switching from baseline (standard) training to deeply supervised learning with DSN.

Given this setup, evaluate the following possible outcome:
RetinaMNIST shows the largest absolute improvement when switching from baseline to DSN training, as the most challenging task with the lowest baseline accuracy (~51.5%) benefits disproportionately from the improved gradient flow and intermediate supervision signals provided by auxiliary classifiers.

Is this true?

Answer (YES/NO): YES